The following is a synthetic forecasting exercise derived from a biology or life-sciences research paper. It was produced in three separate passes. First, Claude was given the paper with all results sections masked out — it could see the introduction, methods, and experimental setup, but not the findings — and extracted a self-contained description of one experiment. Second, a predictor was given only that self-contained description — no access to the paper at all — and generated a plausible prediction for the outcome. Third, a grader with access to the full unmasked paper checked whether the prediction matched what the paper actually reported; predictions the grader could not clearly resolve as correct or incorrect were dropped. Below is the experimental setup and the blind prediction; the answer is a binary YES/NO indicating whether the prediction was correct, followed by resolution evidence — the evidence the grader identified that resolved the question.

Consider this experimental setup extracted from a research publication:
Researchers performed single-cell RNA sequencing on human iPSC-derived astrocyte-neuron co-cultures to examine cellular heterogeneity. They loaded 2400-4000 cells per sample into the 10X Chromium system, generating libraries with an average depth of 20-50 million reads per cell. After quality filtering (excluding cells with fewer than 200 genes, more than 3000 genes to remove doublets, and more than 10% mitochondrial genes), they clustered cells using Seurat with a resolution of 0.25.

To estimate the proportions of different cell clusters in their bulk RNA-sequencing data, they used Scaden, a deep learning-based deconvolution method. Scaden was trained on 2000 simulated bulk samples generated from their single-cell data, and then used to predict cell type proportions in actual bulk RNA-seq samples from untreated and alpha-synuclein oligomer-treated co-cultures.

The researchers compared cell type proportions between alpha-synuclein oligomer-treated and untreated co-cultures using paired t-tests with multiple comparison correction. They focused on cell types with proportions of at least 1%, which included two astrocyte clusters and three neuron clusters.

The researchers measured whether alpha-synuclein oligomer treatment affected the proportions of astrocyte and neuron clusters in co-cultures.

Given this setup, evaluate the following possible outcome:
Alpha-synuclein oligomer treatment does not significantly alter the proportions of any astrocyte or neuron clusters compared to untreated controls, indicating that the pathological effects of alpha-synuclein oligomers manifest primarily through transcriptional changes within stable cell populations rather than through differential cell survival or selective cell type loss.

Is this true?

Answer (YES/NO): NO